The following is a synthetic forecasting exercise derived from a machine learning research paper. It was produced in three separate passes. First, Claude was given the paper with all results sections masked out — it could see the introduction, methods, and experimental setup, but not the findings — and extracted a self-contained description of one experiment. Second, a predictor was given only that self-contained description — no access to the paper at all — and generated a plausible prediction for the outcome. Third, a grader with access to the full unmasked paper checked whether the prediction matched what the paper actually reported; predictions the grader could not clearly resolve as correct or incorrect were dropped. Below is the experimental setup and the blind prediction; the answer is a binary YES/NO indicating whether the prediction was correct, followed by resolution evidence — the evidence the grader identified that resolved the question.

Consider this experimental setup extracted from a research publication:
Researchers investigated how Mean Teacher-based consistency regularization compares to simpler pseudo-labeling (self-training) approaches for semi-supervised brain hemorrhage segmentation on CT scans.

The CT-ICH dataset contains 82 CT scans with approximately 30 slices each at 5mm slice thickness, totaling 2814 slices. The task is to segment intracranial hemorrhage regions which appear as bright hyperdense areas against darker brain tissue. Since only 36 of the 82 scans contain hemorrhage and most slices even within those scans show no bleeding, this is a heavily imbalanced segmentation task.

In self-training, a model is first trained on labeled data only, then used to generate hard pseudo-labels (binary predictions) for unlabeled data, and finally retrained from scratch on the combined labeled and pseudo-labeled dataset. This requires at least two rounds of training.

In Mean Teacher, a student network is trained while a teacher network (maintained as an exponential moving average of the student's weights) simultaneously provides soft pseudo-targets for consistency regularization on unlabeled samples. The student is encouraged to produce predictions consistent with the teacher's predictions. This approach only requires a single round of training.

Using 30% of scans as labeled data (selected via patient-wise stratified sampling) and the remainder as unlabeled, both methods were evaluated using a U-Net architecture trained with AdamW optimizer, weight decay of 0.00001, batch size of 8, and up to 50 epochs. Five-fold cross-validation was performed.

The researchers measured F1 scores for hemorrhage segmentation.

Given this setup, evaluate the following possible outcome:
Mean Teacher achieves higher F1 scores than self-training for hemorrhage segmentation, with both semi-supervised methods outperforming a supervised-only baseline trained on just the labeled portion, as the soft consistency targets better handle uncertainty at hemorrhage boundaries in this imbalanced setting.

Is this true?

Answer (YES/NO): NO